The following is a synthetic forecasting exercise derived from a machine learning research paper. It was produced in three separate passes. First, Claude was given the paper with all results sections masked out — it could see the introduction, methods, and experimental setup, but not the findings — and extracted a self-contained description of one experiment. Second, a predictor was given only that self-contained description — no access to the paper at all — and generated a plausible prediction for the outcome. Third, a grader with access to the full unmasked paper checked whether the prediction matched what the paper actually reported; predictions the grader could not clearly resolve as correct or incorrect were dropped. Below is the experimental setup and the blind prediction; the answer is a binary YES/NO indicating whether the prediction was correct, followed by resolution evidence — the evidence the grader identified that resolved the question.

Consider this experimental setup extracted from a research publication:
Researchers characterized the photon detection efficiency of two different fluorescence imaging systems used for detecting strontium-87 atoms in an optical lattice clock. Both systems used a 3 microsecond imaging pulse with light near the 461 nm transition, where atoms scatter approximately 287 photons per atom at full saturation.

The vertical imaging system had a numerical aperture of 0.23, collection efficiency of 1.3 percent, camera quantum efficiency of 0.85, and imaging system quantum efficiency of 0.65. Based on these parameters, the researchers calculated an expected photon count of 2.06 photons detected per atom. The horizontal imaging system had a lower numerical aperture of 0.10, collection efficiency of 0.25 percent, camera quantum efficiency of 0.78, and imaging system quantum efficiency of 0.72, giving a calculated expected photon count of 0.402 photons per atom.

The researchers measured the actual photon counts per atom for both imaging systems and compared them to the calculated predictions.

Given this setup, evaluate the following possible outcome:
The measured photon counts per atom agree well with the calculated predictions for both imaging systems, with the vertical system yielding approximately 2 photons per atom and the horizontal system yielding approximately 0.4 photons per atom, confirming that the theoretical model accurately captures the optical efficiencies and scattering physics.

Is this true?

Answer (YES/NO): YES